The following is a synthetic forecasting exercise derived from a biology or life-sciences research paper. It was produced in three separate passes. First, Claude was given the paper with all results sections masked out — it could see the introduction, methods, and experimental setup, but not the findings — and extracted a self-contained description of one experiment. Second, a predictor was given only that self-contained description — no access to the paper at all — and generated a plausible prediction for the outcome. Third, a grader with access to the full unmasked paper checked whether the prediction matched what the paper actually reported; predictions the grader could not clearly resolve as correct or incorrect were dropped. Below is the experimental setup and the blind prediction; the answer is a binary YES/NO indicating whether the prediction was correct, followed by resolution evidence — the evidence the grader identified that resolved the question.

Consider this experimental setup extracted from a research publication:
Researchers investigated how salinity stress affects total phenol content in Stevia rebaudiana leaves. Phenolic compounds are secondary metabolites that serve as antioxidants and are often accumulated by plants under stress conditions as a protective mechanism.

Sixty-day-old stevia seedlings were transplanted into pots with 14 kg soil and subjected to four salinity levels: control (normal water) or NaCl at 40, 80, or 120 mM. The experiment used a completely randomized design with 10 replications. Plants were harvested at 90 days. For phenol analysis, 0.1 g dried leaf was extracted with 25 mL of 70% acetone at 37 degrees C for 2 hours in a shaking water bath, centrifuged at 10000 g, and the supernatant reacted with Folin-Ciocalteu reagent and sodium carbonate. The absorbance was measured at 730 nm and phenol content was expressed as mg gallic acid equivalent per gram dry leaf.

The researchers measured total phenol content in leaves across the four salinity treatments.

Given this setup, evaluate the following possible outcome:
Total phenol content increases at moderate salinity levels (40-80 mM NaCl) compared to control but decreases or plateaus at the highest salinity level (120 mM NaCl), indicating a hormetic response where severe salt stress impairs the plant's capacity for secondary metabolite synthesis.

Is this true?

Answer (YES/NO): NO